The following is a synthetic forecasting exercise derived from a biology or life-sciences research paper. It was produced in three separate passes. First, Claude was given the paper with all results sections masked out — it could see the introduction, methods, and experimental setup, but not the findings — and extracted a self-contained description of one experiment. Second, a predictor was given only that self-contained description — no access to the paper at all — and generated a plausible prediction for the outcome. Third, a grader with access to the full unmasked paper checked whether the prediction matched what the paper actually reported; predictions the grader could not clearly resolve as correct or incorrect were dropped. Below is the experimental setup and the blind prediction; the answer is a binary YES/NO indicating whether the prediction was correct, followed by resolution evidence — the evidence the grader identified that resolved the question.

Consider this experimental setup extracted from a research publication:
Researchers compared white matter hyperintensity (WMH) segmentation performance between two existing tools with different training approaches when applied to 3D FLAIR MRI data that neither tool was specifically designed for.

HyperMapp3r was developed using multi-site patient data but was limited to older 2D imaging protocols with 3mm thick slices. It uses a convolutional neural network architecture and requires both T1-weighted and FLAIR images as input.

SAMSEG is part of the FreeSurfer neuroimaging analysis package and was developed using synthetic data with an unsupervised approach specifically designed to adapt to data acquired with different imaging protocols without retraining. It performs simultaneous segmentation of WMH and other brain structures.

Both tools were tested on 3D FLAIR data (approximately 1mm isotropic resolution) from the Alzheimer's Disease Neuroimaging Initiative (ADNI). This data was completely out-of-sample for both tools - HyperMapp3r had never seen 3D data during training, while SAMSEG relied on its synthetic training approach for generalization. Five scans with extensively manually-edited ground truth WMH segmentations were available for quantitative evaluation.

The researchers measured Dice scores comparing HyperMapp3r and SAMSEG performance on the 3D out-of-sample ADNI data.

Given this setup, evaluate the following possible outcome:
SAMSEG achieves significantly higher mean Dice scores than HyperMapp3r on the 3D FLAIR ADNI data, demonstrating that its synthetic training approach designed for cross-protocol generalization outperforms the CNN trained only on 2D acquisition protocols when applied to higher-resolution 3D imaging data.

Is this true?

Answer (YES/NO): NO